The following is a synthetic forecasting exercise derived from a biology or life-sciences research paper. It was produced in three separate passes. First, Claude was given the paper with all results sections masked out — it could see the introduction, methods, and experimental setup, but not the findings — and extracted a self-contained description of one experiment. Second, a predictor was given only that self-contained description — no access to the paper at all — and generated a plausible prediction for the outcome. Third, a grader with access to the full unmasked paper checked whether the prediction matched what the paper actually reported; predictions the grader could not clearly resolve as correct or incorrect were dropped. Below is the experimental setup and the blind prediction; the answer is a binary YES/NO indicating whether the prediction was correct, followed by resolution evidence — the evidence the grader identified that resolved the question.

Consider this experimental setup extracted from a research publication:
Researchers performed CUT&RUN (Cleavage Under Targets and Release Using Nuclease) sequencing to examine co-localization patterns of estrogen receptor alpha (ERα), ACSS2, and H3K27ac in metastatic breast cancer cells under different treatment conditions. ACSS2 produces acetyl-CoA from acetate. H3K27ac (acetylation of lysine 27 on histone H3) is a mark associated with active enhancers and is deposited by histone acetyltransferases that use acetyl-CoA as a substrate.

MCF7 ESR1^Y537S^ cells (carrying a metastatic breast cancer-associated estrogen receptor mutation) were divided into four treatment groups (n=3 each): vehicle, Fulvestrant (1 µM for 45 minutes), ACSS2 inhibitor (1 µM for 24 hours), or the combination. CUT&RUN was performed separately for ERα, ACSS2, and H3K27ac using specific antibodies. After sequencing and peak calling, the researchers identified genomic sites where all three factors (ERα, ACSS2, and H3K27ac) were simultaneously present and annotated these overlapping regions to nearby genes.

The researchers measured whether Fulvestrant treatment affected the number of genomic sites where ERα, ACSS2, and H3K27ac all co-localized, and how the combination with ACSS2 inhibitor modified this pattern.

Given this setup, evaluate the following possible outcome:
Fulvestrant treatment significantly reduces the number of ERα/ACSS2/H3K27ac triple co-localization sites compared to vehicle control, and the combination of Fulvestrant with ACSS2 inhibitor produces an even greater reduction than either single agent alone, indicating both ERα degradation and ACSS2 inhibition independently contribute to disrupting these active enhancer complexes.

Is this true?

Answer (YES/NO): NO